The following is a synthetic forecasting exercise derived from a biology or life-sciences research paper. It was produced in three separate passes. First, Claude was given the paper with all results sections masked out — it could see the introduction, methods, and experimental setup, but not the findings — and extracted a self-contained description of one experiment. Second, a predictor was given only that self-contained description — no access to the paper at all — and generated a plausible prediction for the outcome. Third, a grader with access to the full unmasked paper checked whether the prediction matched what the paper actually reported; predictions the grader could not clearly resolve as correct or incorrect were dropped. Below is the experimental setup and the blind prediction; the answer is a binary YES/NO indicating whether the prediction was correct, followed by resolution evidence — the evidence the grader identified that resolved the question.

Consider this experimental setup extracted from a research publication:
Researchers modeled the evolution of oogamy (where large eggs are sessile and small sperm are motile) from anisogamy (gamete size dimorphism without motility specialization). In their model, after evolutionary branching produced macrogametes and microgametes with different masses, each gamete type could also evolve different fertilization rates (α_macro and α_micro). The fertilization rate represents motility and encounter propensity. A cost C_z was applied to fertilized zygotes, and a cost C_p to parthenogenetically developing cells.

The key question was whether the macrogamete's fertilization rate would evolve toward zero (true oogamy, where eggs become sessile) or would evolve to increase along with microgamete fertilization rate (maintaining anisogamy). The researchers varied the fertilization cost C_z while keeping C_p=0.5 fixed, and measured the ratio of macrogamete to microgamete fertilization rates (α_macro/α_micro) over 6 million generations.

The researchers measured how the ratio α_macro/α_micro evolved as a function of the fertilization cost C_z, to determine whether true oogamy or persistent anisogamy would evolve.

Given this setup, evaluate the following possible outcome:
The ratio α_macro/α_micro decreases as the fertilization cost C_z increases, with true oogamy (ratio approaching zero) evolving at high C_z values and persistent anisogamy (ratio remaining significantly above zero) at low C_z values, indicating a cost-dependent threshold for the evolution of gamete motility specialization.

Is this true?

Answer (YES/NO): YES